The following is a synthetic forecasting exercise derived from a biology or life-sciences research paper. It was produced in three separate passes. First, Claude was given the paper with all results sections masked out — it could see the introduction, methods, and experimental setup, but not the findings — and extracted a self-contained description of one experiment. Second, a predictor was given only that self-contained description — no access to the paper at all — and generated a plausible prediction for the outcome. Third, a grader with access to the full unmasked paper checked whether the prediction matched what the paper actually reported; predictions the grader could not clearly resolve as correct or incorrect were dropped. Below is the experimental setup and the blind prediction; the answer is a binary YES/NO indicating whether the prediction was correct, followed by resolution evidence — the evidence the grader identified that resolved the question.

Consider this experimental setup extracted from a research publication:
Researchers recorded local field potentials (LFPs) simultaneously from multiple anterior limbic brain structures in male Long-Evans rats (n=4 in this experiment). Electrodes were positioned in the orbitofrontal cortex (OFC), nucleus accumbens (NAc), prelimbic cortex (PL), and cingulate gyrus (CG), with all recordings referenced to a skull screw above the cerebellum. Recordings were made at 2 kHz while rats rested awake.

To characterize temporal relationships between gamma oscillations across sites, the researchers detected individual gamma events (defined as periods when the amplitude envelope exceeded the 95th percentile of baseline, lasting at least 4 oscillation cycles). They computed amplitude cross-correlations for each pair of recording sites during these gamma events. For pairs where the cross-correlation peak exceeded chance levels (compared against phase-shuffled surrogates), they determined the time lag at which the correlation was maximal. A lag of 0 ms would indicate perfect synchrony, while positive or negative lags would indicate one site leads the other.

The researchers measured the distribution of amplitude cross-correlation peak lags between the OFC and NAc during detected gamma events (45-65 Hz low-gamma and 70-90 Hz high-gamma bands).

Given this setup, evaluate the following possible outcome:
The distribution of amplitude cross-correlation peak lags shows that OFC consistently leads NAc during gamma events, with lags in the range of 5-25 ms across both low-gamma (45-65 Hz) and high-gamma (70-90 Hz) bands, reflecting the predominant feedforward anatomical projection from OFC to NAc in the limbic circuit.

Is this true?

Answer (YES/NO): NO